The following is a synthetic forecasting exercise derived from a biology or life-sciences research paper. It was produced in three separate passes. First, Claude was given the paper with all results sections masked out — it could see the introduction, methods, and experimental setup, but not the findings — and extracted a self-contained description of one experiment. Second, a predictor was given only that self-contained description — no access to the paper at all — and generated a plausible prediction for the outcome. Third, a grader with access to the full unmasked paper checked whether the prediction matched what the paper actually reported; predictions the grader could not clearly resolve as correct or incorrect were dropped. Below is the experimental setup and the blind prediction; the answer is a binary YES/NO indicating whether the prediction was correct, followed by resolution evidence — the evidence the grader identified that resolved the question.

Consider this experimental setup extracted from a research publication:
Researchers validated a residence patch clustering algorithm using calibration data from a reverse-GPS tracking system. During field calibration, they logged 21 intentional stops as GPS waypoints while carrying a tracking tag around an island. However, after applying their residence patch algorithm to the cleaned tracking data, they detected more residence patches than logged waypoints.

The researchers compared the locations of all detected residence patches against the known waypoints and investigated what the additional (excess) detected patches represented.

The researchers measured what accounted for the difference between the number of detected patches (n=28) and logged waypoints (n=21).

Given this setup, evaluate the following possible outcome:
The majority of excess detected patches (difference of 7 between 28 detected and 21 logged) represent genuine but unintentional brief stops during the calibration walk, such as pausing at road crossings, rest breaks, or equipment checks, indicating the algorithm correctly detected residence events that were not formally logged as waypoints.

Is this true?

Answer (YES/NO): NO